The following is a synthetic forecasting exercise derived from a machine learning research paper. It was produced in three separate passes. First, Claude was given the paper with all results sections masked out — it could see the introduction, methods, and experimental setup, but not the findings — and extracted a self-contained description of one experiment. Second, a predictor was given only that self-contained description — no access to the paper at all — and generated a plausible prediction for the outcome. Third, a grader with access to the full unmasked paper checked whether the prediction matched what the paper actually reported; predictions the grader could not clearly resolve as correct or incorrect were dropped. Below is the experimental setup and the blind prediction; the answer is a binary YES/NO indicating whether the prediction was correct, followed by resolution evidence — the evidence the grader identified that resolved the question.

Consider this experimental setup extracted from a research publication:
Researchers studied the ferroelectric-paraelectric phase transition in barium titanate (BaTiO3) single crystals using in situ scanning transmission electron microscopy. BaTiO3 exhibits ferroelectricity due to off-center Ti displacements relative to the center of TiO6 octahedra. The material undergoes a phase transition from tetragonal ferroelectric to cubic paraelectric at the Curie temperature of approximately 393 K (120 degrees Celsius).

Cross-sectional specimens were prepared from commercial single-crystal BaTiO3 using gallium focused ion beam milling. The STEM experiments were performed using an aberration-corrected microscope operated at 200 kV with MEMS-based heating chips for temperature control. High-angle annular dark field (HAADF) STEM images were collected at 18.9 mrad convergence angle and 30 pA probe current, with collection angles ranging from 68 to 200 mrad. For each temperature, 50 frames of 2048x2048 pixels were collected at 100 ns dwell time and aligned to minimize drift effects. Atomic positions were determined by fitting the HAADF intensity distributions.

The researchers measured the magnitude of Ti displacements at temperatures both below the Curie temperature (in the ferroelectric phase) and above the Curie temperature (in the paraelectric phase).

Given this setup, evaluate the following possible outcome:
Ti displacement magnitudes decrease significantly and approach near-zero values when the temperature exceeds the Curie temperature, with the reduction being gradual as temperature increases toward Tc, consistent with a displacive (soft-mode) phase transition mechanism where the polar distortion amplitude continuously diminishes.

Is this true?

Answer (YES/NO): NO